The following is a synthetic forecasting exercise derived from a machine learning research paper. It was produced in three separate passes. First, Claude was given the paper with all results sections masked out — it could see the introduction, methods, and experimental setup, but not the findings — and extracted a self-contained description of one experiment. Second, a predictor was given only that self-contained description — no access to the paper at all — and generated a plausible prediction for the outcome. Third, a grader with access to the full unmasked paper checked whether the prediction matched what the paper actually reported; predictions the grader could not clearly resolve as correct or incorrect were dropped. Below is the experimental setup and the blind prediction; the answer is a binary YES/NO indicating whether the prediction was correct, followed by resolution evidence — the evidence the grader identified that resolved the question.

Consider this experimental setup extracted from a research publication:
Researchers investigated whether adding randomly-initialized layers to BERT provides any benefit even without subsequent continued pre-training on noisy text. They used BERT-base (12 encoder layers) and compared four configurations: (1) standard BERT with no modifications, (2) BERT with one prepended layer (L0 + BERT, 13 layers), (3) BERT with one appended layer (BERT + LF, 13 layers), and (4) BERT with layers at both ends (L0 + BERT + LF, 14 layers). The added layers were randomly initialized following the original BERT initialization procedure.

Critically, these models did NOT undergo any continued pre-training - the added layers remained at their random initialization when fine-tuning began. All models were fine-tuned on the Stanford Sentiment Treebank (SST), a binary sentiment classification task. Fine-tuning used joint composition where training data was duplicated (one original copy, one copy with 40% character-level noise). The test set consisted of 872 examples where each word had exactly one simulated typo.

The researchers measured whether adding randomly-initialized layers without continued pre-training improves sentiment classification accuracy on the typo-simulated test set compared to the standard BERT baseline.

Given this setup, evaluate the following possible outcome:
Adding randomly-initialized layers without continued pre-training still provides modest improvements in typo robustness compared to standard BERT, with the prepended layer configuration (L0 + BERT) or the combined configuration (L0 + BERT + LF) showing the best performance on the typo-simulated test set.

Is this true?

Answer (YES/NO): NO